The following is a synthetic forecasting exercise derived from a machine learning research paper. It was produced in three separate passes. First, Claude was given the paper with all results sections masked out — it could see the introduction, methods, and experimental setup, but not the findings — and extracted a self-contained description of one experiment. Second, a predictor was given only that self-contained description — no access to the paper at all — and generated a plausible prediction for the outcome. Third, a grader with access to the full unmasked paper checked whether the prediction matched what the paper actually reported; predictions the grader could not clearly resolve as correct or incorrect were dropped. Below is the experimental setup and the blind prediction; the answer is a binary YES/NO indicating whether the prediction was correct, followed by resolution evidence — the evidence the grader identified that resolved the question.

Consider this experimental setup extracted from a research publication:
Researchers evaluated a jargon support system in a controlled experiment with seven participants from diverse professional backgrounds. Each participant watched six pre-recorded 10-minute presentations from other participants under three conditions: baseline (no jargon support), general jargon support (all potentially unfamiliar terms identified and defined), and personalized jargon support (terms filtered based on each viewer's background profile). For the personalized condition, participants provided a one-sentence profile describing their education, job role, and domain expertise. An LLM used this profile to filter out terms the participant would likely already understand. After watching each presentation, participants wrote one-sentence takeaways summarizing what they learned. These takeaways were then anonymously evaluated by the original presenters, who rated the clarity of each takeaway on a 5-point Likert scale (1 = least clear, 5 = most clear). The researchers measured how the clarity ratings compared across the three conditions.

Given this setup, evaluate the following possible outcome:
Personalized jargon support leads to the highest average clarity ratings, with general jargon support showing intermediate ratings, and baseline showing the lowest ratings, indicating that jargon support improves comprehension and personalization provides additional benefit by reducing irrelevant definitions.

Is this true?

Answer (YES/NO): NO